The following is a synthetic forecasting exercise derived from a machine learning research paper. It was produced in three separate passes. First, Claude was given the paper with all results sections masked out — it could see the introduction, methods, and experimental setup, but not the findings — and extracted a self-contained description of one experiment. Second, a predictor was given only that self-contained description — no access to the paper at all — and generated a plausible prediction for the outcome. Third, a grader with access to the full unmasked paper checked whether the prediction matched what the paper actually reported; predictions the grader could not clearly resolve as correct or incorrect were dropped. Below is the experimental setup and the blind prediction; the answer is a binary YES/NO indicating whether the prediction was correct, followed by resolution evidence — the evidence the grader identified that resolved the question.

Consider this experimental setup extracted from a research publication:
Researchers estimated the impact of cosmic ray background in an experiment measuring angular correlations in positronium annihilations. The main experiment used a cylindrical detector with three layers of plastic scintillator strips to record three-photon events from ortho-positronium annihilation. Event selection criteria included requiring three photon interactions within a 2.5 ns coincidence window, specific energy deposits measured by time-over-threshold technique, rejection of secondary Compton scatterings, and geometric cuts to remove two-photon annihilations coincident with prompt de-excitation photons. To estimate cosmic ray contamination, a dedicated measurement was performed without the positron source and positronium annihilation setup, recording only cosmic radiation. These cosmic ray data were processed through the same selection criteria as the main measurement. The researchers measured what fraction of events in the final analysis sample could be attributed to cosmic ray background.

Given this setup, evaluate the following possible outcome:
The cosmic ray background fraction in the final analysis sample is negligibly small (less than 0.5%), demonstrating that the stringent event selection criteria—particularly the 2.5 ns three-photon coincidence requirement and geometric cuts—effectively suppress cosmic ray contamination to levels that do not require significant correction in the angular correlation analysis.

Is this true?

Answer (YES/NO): YES